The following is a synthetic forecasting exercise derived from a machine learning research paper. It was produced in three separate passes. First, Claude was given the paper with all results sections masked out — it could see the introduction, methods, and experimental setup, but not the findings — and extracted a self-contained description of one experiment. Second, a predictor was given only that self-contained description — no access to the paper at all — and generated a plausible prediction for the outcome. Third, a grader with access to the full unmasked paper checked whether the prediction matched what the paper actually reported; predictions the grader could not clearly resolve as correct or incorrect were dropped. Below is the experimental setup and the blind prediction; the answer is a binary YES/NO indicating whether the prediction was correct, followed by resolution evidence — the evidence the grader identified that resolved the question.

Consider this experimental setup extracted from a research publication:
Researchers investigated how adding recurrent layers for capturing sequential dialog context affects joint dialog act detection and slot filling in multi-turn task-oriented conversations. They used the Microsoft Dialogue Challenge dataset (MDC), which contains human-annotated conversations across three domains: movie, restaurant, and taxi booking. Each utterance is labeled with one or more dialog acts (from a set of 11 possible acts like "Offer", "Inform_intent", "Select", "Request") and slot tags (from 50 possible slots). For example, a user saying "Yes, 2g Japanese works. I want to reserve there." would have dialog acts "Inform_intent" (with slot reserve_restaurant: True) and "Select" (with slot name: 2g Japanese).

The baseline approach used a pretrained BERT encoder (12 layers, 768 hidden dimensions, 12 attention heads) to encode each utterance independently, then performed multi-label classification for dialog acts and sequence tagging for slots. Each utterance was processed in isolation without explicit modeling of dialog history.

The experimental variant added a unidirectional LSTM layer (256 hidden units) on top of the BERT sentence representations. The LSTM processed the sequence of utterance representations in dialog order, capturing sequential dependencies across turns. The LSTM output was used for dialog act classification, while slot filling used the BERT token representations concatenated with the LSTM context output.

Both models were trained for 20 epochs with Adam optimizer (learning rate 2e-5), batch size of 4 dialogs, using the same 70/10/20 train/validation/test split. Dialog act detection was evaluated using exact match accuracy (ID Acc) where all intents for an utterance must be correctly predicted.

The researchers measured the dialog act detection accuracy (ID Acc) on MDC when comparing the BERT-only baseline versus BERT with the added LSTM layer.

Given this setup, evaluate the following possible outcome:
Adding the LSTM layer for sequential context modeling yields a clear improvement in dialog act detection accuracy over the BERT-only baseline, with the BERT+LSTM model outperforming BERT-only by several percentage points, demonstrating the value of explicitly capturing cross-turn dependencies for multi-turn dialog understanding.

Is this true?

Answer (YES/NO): NO